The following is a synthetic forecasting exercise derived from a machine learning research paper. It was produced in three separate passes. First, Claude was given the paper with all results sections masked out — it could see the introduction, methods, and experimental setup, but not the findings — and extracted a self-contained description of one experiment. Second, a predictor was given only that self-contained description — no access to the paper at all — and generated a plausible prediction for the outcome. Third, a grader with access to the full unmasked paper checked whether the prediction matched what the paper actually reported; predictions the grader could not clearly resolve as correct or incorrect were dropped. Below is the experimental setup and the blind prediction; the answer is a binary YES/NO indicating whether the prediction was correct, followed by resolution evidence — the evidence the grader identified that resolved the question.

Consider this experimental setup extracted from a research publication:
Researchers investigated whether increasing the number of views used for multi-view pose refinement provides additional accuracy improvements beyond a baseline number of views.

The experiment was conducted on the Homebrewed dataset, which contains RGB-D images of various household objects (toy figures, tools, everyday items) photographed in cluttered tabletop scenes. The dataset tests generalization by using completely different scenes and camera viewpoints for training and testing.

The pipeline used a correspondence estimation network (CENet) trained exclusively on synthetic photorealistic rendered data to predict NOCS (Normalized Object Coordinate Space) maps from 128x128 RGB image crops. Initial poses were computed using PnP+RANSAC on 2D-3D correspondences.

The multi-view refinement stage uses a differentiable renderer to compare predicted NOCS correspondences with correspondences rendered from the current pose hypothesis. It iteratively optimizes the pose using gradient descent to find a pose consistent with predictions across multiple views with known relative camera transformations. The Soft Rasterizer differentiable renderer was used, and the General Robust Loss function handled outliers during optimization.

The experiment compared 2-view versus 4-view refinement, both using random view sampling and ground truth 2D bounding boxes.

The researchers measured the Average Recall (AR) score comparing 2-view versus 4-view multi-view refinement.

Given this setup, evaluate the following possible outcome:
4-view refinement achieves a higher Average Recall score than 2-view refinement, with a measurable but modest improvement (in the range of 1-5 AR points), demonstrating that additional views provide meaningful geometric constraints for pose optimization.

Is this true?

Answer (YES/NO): NO